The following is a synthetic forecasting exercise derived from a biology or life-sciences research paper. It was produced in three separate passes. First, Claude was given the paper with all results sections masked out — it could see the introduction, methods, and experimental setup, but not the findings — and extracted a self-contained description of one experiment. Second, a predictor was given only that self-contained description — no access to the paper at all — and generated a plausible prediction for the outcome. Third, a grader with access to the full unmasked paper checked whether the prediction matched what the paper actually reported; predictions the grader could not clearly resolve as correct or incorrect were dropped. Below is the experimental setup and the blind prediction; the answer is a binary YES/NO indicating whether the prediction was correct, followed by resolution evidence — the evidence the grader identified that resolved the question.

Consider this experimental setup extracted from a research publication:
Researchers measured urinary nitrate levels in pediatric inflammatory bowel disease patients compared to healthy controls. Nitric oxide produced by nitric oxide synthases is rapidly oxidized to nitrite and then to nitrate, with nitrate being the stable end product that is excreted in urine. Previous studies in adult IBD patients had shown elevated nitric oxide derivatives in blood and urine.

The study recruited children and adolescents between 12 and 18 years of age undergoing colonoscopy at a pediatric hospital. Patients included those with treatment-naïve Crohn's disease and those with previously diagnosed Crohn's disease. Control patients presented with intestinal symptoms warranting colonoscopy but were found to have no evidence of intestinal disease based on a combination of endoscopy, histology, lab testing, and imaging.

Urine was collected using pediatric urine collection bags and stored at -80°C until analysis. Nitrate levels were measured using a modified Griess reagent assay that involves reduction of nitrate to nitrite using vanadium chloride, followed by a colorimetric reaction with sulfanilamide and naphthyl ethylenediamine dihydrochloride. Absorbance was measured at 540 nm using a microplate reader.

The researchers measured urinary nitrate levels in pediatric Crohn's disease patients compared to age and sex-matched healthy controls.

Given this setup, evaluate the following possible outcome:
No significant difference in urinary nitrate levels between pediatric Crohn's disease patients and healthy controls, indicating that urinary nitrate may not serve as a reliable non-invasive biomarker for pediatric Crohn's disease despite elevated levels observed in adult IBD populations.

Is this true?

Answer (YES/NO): NO